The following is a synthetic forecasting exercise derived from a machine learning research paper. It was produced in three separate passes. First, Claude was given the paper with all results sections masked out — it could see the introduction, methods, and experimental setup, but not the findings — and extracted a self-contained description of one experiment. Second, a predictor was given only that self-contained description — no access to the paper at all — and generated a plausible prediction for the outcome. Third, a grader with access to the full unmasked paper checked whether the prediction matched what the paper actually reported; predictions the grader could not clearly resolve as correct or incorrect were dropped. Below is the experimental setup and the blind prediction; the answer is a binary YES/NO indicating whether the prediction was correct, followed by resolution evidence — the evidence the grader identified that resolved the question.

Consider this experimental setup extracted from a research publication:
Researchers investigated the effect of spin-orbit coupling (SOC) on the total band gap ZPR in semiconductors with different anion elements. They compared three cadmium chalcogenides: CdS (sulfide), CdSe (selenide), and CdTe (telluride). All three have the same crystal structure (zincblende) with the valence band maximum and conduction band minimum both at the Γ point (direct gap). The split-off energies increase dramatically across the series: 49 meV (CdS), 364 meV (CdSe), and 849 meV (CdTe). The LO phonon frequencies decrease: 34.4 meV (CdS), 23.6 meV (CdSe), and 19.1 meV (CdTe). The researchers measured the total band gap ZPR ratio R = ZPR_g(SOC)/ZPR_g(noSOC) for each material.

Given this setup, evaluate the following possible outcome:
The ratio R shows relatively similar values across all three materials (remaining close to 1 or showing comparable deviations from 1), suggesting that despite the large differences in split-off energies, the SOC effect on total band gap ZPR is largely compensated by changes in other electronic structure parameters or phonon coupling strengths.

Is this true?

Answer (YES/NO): NO